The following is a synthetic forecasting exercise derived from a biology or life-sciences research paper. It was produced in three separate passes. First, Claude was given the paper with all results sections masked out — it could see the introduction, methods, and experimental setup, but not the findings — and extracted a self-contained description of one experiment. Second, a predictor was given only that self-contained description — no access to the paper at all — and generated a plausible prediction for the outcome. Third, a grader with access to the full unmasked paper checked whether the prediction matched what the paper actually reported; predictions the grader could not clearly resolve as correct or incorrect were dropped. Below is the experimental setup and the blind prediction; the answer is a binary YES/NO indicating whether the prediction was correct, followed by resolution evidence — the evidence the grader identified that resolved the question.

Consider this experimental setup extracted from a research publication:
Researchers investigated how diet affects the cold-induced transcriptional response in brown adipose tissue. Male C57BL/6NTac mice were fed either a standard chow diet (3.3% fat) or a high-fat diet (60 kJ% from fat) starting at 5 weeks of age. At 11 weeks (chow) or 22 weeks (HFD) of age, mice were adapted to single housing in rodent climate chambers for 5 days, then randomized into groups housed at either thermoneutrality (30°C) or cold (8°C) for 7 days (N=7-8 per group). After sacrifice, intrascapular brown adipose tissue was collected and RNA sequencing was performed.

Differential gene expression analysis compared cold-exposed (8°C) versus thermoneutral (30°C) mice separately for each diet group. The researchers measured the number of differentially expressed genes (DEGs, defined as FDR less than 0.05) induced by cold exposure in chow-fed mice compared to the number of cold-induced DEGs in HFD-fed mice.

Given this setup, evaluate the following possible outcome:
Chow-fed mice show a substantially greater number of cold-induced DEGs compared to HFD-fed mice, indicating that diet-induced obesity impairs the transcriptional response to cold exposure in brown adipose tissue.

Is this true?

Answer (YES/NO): YES